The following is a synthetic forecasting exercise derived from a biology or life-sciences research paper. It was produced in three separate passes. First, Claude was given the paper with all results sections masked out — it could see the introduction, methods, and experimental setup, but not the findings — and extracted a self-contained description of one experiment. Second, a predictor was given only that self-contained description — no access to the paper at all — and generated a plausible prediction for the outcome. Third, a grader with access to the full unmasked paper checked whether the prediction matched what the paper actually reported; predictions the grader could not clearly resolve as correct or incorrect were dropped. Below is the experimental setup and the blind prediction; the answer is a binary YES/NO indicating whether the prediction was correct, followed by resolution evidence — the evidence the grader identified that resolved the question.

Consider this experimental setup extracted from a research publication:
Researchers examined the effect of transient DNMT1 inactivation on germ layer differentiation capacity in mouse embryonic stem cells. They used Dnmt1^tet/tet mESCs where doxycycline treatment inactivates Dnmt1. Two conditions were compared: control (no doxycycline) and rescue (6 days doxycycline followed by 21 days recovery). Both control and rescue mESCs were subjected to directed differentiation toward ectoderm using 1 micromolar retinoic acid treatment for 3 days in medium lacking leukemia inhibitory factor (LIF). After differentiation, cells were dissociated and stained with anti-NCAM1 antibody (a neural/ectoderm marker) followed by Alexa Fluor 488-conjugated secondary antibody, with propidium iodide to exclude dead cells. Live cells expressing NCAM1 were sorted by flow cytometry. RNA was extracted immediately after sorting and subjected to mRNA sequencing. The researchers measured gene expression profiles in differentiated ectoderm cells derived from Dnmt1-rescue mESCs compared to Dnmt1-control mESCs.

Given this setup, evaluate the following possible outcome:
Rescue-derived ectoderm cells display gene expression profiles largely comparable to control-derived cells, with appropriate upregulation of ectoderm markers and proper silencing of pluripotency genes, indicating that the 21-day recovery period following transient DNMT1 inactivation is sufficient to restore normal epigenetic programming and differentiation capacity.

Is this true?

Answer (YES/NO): NO